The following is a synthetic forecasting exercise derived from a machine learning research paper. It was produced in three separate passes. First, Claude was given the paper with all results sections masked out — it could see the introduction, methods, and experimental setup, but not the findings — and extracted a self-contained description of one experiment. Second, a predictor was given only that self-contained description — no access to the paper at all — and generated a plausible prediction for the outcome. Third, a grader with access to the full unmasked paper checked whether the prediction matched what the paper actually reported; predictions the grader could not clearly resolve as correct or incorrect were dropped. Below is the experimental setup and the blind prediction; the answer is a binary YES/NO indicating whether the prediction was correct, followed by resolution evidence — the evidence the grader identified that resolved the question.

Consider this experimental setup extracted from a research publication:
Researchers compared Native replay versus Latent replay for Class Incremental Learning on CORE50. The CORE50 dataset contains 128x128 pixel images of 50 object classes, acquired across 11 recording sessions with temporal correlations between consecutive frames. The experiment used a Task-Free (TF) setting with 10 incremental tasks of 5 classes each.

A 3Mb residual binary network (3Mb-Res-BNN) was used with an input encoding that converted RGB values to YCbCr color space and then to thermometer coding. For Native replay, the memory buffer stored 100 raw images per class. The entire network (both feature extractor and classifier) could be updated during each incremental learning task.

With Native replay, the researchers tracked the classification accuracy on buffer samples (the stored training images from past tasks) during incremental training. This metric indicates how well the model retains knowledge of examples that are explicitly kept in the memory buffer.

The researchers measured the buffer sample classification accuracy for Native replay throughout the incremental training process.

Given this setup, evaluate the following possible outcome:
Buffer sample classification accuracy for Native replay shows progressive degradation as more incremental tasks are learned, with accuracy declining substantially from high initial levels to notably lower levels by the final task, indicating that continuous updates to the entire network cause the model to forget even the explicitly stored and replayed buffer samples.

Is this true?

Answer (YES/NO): NO